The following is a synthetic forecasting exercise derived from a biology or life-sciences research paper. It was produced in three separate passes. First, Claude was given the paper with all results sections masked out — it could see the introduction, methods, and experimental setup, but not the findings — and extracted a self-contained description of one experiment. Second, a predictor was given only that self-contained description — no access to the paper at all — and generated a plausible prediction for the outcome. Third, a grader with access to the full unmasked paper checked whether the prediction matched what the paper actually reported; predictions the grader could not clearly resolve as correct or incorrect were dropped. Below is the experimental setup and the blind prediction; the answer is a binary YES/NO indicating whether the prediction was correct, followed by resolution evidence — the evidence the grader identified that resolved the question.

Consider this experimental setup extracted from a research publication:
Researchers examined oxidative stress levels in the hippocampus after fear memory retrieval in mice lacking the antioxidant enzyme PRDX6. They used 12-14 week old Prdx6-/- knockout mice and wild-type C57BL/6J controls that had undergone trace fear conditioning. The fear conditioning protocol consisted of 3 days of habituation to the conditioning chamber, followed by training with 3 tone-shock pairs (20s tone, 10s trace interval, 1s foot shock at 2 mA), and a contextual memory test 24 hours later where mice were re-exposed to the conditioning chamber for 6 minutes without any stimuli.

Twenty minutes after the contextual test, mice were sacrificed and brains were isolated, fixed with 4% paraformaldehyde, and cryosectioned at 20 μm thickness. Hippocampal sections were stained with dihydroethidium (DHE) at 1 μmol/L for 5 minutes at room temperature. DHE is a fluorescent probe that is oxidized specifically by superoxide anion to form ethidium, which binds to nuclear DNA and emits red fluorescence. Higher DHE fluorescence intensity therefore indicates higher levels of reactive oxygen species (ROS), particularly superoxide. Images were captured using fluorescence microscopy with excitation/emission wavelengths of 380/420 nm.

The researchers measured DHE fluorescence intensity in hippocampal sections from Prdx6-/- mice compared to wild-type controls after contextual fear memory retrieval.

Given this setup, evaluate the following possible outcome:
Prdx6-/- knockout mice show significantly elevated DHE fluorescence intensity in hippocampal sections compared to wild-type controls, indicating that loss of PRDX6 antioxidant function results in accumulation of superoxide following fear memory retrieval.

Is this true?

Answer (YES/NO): NO